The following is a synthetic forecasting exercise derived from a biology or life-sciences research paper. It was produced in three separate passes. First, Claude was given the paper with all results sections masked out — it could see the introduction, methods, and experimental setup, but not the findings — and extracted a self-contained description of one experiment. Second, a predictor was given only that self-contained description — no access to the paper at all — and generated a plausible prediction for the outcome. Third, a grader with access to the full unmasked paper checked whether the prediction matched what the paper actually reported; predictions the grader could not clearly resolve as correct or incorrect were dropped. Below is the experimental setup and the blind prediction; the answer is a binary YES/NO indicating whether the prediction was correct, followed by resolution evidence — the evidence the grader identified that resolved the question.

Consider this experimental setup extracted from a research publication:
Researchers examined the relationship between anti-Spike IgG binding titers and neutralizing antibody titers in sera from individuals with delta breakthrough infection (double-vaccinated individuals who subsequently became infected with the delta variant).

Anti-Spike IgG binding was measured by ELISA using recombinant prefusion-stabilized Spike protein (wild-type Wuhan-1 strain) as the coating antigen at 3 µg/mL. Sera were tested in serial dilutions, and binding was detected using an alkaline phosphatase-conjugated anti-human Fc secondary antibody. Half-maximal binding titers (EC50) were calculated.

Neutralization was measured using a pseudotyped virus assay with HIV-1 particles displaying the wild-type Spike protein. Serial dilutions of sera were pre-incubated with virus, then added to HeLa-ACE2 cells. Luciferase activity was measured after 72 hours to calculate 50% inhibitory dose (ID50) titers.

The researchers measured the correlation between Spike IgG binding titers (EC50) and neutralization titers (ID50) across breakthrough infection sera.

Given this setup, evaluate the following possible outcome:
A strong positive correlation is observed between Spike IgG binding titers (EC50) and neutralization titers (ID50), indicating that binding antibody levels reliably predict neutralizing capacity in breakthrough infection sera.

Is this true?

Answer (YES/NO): YES